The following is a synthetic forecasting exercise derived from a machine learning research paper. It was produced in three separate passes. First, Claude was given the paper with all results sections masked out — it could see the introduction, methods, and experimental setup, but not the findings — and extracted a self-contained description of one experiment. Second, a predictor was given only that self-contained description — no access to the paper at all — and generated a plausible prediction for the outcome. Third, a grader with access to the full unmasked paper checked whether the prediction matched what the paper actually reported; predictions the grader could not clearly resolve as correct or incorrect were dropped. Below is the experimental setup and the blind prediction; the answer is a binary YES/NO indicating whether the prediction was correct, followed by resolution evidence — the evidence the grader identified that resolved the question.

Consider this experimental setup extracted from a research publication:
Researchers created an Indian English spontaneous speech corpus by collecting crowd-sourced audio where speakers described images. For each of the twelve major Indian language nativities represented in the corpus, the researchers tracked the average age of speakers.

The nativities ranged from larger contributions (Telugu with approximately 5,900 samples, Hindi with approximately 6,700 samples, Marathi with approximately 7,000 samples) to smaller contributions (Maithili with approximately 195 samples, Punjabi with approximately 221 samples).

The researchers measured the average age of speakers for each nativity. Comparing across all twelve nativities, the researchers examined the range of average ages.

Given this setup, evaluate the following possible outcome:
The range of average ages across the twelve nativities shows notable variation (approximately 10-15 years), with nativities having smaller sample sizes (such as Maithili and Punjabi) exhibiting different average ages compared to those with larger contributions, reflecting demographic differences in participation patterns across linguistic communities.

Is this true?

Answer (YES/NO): NO